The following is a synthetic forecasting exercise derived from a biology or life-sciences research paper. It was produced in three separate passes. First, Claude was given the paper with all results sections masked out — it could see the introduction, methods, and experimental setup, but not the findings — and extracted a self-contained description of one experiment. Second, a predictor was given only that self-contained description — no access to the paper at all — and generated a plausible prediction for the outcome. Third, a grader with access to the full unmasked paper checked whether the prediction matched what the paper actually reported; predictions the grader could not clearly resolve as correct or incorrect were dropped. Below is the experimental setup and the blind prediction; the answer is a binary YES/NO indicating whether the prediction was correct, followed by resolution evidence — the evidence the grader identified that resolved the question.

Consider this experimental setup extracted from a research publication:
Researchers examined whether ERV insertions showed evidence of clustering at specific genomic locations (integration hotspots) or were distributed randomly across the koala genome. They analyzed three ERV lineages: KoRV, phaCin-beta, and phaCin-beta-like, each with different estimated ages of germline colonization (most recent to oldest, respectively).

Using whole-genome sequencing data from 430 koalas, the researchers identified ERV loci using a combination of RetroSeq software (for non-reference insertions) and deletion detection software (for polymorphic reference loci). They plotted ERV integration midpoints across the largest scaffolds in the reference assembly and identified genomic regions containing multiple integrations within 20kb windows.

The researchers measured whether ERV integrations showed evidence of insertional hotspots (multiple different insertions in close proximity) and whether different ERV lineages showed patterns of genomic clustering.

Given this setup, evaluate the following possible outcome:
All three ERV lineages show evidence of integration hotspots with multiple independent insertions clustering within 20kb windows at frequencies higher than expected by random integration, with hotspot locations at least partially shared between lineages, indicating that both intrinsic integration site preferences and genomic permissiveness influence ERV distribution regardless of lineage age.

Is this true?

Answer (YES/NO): YES